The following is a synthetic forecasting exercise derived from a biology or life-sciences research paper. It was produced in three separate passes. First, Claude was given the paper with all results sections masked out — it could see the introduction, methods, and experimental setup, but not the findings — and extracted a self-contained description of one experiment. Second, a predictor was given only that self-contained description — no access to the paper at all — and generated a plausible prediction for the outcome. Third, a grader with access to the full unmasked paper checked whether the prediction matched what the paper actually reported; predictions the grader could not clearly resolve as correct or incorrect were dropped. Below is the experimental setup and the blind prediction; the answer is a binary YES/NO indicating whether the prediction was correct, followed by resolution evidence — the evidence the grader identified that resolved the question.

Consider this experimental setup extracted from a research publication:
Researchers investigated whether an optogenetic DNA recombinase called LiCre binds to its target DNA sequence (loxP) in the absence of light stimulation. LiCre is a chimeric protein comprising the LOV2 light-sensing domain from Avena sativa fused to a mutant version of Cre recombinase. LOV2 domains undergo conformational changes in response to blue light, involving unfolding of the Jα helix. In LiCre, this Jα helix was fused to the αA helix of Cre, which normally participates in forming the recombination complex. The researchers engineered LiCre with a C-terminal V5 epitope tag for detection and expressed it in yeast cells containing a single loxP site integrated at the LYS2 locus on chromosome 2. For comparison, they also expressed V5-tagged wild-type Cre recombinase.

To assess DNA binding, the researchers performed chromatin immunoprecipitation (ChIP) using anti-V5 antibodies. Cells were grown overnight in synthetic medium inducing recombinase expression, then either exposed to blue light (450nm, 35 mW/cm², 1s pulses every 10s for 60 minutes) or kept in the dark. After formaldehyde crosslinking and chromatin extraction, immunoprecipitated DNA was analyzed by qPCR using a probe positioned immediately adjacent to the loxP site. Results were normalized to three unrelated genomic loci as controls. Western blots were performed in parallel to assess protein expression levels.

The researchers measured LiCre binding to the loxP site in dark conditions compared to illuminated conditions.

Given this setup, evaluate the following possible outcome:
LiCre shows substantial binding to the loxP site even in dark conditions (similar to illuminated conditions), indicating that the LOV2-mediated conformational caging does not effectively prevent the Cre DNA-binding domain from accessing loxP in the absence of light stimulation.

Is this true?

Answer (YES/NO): YES